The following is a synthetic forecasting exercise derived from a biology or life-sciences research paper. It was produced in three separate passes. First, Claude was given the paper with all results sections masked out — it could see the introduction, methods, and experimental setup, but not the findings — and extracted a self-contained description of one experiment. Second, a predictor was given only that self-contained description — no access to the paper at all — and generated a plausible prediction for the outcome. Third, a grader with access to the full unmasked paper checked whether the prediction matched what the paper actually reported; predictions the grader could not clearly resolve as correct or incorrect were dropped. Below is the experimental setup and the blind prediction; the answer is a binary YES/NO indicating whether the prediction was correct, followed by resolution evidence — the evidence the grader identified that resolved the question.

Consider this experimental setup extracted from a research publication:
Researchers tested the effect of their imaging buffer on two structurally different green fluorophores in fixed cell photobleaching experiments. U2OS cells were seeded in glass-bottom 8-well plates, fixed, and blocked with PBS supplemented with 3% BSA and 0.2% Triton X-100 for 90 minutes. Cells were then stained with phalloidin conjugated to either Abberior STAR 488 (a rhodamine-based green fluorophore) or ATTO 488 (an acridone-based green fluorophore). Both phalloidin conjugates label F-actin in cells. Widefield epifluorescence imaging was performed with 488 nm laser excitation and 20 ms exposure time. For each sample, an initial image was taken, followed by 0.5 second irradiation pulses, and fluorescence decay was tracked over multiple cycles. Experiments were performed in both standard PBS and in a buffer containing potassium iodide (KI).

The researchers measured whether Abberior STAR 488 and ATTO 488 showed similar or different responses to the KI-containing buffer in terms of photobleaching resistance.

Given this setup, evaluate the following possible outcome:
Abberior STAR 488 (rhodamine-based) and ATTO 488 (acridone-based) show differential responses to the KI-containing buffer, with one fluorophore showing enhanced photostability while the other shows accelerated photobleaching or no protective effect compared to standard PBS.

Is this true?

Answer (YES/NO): NO